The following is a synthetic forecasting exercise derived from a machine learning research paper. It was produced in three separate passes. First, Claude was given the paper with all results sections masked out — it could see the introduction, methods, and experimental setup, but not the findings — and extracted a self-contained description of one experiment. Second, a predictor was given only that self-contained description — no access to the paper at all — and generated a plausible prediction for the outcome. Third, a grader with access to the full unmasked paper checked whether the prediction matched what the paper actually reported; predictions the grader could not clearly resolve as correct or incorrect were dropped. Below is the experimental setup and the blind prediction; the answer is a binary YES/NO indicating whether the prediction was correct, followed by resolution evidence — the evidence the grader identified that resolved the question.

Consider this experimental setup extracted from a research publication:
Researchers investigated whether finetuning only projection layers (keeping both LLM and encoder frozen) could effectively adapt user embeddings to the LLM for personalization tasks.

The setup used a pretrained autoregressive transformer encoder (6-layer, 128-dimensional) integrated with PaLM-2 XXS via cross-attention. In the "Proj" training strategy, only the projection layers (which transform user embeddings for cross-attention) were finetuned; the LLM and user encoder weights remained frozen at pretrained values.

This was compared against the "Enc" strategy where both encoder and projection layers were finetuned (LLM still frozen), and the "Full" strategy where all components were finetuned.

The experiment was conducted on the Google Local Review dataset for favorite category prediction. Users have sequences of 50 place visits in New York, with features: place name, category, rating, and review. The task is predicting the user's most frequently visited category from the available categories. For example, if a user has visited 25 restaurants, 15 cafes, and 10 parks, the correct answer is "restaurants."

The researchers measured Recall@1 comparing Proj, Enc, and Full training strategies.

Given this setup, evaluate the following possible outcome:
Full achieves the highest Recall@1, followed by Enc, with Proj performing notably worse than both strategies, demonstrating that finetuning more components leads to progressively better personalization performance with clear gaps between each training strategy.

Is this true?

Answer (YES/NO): NO